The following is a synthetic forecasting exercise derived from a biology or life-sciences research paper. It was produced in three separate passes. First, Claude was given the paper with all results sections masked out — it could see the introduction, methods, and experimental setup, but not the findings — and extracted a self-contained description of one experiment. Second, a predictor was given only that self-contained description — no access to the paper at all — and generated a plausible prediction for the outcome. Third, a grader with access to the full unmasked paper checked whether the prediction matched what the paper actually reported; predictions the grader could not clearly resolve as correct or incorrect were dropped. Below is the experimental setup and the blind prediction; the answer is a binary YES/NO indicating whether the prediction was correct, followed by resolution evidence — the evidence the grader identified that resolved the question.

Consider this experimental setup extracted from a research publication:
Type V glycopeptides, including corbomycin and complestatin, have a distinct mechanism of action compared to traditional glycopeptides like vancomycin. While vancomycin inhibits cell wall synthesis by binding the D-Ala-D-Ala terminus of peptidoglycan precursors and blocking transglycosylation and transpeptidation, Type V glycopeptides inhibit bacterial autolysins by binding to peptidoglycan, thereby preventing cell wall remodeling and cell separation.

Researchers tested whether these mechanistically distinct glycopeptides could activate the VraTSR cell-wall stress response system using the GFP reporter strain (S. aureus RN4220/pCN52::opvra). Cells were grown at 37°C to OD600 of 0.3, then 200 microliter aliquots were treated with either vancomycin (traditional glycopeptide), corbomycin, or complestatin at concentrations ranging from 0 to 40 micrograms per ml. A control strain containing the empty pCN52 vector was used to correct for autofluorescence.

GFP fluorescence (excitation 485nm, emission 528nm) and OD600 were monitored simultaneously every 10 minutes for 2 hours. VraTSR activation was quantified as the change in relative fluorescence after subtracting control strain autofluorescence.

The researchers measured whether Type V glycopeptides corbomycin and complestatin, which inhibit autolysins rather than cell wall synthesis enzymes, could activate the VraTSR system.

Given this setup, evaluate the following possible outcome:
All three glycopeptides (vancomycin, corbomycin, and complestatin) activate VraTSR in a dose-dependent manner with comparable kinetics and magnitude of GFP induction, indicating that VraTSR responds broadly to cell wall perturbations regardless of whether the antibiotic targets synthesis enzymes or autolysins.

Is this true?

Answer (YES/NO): NO